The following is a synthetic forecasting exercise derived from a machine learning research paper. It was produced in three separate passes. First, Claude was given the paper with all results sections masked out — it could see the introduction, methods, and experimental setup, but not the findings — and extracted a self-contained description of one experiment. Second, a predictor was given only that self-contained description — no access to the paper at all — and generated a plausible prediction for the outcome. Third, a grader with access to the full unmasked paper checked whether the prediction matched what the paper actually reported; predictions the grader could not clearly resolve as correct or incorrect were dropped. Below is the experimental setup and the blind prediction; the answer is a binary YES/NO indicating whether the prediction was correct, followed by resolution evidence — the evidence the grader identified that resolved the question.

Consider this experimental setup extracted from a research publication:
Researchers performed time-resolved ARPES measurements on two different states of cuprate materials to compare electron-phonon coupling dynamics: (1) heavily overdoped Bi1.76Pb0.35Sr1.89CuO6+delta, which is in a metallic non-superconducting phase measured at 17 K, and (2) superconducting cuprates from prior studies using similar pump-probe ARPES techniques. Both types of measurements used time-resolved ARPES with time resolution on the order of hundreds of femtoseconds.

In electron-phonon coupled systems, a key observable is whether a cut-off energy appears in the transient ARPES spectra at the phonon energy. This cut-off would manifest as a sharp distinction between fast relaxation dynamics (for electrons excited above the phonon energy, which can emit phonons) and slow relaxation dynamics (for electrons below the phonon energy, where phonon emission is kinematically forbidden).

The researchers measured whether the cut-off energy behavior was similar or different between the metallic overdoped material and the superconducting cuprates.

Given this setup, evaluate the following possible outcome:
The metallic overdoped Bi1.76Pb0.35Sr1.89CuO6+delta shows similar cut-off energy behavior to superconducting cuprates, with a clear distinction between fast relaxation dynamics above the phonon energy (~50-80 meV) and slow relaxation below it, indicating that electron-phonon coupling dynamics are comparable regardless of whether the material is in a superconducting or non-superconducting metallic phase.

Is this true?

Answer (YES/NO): NO